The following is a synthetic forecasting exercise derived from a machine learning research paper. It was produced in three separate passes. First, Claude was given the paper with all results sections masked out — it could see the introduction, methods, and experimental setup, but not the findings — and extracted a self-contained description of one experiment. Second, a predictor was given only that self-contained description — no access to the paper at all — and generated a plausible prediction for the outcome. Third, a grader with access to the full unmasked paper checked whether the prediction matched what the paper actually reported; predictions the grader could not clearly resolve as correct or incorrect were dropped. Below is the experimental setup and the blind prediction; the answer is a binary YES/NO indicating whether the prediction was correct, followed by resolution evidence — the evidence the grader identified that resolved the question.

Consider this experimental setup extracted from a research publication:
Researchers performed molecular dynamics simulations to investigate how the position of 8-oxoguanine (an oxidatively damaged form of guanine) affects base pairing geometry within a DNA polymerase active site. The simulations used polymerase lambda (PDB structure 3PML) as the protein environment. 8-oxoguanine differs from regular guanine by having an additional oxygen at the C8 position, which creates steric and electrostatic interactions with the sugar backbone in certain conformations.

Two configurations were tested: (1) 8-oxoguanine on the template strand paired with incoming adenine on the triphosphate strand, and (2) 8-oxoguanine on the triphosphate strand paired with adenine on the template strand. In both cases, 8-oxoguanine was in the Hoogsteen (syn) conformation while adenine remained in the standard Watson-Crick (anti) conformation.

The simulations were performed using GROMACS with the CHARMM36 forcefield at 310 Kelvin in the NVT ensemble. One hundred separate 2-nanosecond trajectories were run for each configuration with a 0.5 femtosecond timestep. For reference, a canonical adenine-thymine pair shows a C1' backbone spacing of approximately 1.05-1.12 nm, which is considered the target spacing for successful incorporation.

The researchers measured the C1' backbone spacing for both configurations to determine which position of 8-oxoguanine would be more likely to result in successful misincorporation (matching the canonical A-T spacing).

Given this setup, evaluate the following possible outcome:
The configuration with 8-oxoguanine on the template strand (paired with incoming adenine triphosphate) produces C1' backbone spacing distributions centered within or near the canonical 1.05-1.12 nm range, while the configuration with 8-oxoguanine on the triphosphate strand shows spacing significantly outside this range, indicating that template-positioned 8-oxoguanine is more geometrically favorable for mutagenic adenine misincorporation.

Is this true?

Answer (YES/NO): YES